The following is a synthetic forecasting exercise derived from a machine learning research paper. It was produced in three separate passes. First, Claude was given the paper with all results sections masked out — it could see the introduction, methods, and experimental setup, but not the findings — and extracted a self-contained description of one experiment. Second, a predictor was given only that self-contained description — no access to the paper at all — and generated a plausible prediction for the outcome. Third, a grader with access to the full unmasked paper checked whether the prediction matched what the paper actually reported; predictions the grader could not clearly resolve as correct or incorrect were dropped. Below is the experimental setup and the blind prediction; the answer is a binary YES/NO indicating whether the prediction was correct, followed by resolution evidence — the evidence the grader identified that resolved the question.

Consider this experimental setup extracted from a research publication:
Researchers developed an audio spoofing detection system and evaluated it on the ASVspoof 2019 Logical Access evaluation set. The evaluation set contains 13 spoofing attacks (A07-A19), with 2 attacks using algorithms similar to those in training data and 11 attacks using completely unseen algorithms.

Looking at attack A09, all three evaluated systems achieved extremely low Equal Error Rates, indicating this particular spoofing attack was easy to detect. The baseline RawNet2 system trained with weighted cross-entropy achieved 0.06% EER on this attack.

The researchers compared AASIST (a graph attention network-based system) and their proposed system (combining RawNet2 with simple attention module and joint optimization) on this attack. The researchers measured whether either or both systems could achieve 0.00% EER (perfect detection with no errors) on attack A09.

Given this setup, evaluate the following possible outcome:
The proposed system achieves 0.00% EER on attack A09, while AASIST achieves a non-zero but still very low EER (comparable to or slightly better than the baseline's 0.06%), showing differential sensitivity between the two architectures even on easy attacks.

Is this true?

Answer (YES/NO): NO